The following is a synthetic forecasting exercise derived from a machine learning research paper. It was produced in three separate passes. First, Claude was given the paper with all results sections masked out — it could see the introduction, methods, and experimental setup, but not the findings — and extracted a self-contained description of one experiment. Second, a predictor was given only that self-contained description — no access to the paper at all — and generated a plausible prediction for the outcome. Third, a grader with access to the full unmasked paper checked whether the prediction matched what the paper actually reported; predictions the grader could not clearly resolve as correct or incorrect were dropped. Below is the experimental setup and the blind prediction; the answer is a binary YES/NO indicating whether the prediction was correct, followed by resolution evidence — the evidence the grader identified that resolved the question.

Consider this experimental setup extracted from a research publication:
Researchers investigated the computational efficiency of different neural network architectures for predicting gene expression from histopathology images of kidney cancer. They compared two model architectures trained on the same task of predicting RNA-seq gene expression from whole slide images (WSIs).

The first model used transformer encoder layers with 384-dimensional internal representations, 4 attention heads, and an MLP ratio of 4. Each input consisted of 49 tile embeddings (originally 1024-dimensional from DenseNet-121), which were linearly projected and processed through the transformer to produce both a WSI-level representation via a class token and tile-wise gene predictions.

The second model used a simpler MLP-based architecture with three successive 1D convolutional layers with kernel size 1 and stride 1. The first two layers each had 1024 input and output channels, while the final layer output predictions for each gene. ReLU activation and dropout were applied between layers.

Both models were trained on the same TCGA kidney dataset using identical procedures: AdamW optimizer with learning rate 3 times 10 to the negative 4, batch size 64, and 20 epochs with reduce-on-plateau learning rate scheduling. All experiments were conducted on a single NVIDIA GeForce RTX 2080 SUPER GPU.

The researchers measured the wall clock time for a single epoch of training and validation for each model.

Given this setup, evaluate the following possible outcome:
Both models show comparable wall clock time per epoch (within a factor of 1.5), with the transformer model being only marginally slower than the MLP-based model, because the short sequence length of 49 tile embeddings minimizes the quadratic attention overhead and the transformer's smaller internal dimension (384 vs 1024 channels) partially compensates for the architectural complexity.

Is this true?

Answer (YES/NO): NO